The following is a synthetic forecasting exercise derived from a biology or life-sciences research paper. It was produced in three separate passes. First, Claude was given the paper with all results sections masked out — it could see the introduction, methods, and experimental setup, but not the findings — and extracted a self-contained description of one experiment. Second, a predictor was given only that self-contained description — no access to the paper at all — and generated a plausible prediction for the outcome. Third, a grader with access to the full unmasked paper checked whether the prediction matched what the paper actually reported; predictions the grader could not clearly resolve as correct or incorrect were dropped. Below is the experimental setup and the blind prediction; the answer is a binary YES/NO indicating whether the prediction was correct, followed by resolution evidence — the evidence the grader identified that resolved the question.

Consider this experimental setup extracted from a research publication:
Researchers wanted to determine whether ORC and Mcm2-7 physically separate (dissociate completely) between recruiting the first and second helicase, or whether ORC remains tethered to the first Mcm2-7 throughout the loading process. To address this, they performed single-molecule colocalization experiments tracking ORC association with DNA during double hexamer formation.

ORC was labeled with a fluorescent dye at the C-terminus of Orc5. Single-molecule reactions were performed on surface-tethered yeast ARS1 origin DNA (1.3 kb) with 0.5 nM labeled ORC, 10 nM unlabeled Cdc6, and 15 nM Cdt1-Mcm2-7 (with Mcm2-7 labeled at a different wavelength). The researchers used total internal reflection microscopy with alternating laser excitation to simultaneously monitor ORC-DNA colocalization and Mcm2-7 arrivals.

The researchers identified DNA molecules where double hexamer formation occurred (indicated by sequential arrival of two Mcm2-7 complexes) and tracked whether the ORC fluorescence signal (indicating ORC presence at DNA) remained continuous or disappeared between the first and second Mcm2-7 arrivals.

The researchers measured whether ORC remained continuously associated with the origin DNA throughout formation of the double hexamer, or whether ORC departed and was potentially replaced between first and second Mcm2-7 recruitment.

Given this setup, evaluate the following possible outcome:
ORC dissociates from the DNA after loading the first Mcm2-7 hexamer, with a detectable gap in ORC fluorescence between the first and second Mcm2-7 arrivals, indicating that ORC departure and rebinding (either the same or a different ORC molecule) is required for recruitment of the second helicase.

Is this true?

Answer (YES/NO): NO